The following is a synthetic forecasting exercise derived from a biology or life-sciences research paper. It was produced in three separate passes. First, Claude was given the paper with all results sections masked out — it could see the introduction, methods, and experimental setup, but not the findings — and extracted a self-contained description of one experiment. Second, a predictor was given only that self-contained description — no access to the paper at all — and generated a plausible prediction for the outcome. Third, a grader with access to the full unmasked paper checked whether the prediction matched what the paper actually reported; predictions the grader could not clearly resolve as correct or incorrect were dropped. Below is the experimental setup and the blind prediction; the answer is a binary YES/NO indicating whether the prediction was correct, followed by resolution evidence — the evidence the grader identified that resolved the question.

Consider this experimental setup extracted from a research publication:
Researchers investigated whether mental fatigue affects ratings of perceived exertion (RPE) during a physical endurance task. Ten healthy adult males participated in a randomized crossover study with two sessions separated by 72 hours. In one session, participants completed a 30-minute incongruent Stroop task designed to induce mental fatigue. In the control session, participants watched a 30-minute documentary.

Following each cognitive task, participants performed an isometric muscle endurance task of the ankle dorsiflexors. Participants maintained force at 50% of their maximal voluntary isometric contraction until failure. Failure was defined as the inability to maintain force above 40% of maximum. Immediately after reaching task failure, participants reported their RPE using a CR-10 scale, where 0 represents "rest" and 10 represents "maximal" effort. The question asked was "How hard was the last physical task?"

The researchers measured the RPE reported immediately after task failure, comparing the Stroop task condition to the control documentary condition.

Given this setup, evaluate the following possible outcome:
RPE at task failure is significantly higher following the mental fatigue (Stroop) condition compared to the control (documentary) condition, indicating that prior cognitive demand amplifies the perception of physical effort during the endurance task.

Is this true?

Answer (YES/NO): NO